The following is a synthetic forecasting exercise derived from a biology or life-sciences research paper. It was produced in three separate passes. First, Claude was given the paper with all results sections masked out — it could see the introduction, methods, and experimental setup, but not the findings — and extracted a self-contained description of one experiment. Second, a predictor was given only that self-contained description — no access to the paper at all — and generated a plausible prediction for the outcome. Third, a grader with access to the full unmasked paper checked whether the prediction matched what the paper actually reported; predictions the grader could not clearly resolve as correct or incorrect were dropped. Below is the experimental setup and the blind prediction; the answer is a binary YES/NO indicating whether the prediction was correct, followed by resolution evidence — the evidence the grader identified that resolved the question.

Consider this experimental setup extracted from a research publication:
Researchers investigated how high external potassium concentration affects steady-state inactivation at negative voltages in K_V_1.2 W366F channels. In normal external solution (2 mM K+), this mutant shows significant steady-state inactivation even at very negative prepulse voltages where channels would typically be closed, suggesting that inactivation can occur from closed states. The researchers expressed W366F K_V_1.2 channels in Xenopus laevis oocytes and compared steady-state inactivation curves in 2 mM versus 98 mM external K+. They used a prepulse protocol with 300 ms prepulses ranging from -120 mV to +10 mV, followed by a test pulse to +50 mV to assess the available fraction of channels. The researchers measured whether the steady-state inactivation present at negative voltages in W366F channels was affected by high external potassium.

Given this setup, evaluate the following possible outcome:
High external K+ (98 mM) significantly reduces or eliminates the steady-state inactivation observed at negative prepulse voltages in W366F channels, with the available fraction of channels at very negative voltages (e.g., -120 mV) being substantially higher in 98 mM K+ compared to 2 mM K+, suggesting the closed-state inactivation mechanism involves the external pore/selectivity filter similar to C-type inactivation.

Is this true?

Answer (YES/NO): YES